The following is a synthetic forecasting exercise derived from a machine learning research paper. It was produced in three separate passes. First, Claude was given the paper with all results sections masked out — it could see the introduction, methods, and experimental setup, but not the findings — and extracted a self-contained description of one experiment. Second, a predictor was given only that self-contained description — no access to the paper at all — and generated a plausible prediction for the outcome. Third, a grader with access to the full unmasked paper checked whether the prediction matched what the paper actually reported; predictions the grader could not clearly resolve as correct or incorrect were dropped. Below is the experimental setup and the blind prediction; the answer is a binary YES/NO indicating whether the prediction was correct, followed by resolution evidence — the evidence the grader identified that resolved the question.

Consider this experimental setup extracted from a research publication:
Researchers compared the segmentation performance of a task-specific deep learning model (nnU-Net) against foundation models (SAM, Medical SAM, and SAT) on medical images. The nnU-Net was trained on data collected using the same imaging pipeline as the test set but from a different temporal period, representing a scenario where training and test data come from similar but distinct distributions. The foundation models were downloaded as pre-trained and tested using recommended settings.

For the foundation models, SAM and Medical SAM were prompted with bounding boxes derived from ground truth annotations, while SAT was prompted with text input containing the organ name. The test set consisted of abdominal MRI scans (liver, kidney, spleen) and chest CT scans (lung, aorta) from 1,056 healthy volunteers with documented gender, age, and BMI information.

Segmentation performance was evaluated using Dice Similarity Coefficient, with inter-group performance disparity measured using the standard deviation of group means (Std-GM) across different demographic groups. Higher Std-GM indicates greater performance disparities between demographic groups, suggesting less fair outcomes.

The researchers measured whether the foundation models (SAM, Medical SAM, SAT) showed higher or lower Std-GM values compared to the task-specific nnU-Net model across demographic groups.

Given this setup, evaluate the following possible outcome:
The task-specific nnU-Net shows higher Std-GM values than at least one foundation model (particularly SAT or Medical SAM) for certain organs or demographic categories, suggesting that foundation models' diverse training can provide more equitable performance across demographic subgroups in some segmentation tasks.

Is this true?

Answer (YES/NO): YES